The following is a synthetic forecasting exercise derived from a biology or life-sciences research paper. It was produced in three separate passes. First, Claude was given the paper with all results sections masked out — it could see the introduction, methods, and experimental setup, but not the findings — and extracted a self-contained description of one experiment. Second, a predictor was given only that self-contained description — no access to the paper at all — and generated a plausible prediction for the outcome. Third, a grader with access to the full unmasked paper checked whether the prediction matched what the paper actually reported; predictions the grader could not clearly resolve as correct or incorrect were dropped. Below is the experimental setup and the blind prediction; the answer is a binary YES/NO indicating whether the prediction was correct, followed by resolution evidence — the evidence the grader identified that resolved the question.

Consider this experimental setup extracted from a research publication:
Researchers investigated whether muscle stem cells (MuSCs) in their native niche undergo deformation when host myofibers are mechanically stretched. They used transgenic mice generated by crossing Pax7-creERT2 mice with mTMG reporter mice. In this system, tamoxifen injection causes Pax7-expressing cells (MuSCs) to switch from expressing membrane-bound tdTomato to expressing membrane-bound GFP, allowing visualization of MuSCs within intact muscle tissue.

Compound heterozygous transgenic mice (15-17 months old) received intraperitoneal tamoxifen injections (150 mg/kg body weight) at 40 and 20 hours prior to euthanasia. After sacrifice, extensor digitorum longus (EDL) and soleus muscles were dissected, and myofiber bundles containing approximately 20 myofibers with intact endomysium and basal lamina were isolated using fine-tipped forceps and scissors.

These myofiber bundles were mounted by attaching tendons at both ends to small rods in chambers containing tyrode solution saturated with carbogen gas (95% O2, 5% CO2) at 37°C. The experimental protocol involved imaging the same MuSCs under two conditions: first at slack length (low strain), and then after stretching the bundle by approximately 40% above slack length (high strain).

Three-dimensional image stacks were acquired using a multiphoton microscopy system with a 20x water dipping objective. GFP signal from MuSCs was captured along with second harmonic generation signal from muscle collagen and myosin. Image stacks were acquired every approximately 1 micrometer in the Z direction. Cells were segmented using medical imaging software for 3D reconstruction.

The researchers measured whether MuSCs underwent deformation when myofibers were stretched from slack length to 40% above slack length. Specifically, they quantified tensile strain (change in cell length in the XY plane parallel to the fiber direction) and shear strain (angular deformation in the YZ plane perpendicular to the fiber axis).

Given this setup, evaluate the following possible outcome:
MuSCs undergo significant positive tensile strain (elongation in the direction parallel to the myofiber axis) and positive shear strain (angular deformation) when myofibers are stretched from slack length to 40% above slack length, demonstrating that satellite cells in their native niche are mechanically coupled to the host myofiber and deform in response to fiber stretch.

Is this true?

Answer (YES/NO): YES